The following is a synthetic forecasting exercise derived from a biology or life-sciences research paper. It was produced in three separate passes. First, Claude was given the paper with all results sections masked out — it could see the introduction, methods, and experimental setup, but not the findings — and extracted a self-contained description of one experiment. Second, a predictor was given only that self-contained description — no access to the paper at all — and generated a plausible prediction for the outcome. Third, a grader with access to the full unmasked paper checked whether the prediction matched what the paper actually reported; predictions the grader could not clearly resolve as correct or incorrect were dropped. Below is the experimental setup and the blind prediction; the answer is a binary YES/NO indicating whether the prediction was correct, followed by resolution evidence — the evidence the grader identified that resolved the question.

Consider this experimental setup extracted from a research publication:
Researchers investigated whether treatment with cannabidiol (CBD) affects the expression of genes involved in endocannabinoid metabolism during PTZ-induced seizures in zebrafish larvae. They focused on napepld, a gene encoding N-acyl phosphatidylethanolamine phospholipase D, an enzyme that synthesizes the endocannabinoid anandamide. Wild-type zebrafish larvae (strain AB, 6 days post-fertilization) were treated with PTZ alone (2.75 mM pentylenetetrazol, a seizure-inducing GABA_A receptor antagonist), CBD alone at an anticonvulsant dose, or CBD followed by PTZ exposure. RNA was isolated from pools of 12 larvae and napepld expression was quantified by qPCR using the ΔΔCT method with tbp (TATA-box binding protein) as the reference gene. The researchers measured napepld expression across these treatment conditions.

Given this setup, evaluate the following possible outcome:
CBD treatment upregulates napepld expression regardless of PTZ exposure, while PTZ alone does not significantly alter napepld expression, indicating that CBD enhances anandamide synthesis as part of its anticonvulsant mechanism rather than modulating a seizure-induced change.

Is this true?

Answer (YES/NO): NO